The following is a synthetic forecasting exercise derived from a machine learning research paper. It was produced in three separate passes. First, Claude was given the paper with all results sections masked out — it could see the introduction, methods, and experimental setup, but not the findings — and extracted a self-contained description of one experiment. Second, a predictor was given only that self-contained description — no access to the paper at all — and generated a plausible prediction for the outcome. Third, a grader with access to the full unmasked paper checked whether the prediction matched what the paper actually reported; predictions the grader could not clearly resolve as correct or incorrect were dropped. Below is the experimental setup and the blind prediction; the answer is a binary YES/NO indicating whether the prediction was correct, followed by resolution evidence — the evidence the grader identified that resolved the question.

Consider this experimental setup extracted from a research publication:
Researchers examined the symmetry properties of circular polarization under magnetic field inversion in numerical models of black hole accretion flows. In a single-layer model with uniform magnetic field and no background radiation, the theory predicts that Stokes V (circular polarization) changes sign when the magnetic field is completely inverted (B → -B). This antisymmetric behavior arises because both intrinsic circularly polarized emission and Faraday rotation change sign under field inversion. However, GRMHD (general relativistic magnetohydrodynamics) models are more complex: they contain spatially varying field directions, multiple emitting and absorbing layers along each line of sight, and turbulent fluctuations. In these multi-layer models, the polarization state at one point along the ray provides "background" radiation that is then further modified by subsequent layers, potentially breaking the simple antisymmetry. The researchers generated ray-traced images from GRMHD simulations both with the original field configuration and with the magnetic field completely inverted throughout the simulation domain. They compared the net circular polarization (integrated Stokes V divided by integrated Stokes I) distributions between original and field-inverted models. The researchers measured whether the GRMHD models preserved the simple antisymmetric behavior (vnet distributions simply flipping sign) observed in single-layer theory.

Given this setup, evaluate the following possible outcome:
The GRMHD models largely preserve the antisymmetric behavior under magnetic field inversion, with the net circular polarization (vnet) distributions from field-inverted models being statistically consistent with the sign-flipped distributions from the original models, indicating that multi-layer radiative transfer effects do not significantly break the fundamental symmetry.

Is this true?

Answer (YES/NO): NO